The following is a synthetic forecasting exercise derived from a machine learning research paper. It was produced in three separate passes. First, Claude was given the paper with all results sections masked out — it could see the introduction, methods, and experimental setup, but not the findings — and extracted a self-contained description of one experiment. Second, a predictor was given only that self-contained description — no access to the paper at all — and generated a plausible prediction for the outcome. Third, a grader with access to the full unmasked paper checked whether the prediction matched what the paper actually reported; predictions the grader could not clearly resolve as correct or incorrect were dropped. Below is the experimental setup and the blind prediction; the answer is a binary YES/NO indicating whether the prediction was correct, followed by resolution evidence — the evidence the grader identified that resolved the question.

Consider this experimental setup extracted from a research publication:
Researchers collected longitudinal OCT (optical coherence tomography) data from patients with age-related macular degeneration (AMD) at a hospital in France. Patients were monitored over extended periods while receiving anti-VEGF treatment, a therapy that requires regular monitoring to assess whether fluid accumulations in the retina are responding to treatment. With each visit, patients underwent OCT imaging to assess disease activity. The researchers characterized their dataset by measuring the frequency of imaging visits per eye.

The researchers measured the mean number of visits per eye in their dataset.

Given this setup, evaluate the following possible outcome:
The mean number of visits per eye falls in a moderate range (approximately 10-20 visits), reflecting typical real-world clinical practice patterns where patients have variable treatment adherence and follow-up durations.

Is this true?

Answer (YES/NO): NO